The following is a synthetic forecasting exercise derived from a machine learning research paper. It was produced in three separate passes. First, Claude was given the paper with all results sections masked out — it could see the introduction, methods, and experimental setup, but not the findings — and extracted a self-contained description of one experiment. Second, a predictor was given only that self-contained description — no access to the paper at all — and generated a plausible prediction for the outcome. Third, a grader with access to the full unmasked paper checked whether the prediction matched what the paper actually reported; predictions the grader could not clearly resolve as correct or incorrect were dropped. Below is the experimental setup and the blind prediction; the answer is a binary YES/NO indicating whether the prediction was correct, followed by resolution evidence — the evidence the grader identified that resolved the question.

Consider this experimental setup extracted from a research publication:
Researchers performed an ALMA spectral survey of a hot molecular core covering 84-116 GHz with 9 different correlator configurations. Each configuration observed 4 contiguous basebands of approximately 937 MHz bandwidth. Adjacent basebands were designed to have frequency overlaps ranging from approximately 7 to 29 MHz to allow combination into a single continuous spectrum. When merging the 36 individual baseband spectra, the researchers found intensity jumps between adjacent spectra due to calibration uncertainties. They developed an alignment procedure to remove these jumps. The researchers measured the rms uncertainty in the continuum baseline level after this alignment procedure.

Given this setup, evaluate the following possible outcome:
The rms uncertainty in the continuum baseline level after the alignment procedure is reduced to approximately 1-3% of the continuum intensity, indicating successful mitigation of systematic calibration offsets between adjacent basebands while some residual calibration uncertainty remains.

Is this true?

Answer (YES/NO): NO